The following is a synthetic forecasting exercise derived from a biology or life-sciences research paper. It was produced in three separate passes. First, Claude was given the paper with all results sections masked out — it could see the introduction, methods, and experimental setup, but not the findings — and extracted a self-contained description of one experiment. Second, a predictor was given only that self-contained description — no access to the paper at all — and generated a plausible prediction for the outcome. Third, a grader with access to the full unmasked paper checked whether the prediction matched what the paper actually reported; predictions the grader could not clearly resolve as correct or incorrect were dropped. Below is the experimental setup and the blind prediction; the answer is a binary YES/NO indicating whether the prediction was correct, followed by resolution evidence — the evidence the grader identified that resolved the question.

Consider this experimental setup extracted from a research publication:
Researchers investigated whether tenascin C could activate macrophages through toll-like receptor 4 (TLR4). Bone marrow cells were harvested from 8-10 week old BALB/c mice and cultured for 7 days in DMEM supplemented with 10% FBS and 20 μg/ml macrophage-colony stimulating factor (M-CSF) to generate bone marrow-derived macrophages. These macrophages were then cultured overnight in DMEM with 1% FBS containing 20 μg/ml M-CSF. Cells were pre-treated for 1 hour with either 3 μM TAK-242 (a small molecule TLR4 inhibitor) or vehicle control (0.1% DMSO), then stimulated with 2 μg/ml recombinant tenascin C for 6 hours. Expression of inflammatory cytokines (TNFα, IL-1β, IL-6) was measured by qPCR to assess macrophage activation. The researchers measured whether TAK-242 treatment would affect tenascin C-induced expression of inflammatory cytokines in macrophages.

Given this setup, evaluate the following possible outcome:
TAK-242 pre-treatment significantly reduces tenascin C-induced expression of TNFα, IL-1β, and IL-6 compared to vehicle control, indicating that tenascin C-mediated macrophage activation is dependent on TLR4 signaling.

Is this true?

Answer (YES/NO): YES